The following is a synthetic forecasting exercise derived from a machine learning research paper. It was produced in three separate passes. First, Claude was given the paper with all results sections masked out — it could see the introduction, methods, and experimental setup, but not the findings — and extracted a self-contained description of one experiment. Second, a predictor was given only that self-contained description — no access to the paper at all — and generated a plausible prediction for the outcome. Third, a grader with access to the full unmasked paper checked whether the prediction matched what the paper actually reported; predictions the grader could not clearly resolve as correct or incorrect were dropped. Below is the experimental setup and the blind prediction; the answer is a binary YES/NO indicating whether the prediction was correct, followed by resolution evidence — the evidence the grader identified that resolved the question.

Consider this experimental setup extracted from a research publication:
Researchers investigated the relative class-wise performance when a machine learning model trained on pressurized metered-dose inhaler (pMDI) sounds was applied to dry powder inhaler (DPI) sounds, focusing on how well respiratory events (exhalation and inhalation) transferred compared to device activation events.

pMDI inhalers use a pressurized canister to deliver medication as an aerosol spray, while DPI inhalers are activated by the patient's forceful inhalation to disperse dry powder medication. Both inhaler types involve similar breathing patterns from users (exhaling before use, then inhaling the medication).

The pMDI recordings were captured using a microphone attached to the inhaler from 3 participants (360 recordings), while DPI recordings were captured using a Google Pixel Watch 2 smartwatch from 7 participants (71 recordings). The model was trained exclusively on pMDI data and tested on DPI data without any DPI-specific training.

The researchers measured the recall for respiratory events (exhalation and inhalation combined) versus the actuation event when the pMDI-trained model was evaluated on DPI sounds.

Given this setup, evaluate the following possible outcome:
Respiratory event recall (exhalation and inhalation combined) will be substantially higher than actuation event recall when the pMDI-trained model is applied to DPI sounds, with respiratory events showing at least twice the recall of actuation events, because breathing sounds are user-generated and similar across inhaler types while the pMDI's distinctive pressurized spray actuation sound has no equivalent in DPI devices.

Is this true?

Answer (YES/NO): NO